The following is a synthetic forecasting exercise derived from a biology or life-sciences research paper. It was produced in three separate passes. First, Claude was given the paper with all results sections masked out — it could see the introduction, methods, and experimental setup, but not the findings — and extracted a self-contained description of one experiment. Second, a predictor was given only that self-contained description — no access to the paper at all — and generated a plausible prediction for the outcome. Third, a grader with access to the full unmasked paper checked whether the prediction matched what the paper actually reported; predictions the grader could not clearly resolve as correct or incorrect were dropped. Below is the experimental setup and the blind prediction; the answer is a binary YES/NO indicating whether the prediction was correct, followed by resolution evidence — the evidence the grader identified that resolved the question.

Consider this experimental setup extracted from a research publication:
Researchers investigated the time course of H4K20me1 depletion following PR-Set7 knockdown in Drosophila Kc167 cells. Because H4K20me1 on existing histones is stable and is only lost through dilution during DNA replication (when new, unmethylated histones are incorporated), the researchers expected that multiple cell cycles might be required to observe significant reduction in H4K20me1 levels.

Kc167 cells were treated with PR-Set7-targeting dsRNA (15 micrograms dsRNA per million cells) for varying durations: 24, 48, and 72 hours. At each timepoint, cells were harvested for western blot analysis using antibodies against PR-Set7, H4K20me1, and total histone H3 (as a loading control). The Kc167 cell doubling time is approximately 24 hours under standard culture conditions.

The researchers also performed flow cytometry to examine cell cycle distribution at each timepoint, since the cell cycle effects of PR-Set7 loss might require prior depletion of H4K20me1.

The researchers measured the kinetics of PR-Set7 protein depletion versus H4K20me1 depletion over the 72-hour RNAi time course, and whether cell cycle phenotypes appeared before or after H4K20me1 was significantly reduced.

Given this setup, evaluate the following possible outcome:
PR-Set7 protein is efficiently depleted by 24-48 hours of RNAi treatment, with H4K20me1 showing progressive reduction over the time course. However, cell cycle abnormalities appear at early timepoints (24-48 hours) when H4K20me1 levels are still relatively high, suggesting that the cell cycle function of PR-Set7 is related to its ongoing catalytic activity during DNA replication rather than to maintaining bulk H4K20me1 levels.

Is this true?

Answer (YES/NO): NO